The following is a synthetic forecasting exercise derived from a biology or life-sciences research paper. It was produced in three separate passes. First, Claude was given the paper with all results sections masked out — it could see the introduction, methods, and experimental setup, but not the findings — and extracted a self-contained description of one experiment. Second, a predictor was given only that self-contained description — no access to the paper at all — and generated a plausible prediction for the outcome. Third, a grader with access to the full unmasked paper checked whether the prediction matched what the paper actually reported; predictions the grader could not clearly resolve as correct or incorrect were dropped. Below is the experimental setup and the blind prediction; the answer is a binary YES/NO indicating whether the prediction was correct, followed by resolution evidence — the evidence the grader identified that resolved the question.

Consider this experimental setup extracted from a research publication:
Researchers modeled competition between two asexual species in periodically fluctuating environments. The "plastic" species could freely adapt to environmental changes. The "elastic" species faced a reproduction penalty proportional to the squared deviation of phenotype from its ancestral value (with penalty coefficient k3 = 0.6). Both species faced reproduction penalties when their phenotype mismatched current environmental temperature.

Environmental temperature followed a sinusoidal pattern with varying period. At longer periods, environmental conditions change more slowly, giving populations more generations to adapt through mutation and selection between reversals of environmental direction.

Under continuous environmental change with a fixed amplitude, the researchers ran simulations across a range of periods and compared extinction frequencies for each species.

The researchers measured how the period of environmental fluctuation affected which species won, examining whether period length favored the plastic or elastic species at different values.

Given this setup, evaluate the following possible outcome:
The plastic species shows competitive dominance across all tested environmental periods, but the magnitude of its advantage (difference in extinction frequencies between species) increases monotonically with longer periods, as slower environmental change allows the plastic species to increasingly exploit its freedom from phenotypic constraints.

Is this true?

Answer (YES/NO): NO